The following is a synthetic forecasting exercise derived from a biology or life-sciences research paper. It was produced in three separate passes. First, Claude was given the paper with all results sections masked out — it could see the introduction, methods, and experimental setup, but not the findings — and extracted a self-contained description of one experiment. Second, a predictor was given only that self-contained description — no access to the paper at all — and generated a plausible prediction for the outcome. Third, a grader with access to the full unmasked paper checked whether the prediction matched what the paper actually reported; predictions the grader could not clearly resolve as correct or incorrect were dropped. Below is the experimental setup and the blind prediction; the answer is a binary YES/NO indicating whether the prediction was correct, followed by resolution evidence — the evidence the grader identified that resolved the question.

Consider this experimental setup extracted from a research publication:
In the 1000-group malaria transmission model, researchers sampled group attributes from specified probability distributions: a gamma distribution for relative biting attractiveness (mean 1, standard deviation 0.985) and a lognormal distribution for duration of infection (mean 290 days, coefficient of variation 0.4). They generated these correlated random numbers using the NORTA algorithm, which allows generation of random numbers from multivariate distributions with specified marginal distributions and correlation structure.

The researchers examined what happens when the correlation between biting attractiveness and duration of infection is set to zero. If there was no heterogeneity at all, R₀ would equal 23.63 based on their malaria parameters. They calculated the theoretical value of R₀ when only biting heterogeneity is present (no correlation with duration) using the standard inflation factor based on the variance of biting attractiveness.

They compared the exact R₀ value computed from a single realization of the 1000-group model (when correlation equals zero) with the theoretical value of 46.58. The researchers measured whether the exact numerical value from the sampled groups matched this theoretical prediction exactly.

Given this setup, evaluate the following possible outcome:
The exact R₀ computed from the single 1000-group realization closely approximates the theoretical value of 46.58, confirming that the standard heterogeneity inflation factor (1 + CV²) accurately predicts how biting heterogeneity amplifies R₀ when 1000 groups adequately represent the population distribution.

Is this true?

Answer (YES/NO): NO